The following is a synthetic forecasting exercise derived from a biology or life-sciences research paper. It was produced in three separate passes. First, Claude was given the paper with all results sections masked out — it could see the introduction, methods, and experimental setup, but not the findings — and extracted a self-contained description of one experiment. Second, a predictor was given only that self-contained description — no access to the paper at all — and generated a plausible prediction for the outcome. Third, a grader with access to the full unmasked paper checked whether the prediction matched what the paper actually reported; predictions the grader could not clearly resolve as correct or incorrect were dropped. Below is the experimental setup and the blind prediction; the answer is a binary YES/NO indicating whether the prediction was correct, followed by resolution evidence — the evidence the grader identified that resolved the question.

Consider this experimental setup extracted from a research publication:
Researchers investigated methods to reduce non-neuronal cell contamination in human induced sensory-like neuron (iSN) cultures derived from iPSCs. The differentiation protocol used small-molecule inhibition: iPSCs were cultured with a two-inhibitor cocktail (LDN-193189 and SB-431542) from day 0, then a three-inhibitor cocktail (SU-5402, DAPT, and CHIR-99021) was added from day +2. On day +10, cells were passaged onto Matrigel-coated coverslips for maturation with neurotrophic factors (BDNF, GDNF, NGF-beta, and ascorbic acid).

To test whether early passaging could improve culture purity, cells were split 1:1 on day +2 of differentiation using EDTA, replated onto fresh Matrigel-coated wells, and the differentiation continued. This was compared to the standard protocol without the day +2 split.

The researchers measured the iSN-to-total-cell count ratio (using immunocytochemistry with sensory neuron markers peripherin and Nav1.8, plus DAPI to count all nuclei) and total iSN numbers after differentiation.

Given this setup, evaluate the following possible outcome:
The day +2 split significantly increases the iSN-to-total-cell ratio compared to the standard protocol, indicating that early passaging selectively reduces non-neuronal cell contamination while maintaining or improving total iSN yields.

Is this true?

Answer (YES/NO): NO